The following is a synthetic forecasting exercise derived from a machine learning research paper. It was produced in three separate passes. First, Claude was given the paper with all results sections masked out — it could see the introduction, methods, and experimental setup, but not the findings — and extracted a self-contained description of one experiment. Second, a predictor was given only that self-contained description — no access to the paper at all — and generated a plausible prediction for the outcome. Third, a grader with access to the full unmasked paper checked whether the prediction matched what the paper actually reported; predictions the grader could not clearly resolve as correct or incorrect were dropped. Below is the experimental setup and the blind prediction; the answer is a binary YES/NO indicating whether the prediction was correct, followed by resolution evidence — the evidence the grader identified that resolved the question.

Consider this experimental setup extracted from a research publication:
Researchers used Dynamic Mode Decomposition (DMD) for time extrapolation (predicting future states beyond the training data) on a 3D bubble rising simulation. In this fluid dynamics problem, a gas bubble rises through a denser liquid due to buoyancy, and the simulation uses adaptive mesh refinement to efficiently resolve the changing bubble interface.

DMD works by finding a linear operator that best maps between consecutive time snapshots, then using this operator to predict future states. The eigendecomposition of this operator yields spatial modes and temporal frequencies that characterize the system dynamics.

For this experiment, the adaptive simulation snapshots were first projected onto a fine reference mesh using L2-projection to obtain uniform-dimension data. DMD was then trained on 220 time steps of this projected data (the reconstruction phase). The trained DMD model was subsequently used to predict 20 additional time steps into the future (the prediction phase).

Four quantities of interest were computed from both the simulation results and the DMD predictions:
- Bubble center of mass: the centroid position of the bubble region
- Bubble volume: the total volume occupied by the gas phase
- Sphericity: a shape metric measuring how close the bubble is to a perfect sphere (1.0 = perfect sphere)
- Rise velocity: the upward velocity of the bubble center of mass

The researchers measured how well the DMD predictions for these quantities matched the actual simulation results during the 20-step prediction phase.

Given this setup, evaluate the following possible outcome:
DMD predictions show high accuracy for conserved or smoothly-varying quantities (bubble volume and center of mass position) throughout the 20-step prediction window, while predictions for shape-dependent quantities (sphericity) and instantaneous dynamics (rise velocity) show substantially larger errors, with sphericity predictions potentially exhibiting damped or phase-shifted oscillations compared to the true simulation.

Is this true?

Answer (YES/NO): YES